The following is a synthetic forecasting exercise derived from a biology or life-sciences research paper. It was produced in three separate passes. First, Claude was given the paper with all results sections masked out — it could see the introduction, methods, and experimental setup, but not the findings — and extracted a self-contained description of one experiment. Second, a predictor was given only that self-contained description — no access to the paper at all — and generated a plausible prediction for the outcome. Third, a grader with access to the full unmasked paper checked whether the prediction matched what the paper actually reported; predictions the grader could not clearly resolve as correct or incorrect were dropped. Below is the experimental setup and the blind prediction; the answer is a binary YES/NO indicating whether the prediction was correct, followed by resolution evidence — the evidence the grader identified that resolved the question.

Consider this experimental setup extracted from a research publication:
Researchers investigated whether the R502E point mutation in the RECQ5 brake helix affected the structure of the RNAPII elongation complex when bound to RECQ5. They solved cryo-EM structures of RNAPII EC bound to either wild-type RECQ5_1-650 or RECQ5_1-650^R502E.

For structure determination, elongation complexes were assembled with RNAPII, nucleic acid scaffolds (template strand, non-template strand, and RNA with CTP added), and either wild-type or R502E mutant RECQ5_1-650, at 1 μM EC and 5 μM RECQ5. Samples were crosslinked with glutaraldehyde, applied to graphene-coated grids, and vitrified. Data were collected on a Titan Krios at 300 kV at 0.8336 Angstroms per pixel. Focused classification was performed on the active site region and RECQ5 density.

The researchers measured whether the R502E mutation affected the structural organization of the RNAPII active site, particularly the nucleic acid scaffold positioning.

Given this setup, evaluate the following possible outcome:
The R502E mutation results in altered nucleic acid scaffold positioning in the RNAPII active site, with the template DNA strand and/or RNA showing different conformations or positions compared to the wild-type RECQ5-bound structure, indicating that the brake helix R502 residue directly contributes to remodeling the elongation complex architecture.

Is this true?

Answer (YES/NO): NO